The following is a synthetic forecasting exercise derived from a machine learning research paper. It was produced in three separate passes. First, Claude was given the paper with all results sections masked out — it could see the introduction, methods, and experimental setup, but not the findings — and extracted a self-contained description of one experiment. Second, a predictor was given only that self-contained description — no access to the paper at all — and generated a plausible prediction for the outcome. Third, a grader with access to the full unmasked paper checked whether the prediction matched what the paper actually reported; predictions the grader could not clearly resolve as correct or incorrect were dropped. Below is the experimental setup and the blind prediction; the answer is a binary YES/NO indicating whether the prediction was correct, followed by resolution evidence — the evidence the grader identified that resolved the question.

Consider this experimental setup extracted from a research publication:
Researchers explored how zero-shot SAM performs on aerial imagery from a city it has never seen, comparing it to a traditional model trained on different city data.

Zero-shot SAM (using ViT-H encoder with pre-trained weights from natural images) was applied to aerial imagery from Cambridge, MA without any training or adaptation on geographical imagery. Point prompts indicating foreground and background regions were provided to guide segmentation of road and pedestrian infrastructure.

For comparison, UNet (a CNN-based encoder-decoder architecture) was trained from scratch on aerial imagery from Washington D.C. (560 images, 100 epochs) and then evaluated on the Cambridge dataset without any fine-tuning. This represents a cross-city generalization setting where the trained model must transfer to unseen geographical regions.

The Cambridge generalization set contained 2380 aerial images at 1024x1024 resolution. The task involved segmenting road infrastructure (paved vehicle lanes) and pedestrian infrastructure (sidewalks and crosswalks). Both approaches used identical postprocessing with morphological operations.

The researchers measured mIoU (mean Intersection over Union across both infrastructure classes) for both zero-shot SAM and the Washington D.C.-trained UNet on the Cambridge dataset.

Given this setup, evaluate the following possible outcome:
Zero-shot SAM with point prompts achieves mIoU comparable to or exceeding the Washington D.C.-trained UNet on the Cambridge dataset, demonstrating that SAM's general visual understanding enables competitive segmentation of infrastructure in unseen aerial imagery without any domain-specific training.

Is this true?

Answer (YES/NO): YES